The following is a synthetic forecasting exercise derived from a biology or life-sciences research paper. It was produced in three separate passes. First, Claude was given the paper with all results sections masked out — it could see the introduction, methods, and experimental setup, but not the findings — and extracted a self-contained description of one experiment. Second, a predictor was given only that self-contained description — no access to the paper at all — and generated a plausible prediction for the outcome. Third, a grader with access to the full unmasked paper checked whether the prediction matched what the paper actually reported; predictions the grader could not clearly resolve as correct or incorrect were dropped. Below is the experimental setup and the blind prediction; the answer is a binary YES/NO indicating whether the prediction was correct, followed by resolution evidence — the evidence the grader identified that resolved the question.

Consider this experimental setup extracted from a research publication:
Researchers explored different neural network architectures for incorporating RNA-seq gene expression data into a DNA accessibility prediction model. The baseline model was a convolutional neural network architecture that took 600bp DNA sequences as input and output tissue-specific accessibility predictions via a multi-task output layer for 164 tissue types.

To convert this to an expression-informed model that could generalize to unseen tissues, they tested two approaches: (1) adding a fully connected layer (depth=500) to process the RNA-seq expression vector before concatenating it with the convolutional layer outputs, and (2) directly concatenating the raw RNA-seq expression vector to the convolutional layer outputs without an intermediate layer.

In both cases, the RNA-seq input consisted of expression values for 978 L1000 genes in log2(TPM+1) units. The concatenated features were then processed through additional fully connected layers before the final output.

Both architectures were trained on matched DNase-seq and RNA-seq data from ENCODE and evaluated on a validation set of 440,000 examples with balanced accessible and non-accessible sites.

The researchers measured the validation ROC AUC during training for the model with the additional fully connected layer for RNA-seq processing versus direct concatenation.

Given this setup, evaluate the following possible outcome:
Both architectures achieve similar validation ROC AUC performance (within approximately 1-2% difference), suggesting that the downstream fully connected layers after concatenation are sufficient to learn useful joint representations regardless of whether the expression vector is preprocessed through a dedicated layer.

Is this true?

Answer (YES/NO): NO